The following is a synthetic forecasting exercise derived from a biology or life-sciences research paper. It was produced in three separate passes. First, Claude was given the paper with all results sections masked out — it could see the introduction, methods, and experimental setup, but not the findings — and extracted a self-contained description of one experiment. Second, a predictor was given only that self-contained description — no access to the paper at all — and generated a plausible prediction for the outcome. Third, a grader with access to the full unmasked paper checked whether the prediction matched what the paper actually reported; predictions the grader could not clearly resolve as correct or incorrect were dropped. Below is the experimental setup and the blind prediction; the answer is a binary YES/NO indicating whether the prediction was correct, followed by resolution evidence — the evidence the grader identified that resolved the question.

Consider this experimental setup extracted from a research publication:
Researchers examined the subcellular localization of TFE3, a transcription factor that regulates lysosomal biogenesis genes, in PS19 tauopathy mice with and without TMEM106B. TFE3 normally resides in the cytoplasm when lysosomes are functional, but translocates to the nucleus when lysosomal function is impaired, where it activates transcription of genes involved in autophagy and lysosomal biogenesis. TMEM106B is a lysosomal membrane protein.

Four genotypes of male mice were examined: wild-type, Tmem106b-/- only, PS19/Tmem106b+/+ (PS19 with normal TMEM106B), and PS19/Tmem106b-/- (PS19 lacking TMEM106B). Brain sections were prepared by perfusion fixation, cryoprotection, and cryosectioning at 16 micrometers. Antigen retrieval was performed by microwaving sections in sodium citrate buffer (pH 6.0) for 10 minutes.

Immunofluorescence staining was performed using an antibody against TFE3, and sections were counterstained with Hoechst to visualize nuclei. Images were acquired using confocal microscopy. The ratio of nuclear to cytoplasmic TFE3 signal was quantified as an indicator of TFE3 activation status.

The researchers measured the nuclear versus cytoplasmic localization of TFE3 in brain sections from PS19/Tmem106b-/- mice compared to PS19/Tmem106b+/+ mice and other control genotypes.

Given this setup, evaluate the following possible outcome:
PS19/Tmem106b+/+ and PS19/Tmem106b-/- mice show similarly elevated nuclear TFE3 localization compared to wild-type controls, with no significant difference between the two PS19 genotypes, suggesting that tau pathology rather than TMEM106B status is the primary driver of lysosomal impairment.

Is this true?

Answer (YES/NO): NO